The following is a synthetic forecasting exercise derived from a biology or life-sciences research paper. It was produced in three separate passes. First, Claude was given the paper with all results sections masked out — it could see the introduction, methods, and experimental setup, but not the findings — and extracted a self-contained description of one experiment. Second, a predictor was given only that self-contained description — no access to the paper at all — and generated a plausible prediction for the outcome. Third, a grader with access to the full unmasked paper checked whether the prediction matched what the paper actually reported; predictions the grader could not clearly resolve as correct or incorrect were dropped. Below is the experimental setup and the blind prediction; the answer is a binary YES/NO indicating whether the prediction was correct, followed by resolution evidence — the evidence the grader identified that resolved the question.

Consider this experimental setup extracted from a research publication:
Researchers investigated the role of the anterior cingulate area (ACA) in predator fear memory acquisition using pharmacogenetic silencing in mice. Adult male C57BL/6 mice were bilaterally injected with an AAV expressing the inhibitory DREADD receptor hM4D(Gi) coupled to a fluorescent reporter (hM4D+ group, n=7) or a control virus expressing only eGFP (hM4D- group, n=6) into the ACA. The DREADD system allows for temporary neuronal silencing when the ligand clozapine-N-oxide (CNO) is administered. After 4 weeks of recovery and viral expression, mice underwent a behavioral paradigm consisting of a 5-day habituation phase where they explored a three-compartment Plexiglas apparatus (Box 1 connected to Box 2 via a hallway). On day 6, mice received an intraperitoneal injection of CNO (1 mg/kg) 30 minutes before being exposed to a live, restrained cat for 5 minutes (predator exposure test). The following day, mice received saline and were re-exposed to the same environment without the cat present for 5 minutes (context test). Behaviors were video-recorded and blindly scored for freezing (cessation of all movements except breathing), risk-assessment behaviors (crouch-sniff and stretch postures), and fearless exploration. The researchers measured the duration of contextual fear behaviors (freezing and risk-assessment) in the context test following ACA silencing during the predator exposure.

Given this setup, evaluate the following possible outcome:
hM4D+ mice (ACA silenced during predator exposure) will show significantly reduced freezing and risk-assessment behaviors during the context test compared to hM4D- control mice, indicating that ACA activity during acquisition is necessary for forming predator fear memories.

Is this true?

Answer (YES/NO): NO